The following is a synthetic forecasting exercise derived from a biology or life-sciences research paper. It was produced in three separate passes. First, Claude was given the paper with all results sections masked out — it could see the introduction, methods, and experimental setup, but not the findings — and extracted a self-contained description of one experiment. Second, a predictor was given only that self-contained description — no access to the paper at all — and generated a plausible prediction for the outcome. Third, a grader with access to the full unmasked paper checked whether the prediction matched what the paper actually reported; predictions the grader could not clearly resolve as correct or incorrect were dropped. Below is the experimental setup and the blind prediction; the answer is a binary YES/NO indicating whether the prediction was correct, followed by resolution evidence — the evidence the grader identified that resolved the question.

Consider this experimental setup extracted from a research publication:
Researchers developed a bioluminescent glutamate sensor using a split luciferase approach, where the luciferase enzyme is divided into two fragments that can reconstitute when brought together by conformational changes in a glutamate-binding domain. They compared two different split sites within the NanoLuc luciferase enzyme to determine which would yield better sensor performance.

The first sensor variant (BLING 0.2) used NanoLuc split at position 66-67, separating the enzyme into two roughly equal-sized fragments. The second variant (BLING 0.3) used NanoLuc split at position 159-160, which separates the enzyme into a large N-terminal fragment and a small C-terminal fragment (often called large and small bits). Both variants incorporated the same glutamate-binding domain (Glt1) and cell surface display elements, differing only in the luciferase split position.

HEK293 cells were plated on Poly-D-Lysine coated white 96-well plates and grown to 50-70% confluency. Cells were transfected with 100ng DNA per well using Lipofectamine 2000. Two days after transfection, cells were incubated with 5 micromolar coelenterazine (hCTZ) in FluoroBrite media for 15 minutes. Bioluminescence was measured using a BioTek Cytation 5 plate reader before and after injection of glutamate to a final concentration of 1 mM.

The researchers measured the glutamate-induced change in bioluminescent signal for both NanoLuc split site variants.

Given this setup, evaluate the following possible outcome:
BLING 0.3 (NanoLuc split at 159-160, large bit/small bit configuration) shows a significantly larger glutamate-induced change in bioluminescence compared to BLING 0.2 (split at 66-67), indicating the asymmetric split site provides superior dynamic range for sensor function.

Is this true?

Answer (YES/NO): NO